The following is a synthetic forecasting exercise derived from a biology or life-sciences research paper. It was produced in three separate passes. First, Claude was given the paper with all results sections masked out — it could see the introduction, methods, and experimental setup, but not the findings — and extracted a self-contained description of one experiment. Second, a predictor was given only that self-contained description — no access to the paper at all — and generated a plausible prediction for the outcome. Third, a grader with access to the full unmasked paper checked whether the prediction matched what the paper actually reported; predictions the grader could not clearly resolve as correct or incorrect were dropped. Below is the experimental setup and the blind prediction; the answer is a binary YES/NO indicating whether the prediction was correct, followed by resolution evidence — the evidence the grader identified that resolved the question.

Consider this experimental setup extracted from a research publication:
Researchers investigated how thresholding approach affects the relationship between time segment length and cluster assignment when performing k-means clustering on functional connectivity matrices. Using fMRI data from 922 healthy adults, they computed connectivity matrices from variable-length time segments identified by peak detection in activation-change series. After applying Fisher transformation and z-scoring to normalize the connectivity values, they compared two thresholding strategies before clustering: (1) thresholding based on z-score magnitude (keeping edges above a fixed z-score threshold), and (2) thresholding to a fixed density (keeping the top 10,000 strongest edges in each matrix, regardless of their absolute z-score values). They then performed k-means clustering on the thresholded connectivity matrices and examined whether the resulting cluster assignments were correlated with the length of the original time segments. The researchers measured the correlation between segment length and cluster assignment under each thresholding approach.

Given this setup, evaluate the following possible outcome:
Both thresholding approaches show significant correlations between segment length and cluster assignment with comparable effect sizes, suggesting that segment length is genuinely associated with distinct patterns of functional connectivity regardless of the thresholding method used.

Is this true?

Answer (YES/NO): NO